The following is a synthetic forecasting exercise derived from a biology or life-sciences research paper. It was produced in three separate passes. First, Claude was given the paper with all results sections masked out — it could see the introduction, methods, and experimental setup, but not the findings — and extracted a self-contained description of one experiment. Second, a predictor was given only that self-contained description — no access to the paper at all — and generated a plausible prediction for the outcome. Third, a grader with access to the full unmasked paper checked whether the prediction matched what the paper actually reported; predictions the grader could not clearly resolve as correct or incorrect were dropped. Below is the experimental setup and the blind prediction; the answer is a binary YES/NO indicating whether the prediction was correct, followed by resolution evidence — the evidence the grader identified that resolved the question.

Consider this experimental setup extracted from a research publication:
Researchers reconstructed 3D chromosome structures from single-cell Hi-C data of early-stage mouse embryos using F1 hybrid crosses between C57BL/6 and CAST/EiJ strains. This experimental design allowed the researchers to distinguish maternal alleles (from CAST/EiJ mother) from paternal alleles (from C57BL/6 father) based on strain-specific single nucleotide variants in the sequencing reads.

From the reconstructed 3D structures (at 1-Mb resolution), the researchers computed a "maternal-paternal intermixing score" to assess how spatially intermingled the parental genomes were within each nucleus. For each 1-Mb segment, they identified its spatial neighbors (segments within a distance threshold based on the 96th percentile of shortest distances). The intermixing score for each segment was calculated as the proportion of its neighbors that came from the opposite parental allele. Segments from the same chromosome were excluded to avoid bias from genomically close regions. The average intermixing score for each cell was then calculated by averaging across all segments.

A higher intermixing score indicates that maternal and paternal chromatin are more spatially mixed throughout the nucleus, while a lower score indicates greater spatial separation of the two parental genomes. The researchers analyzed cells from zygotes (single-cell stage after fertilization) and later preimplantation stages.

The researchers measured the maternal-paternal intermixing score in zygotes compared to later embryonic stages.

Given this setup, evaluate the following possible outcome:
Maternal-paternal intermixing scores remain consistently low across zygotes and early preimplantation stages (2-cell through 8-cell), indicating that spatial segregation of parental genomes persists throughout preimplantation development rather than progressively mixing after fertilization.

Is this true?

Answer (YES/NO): NO